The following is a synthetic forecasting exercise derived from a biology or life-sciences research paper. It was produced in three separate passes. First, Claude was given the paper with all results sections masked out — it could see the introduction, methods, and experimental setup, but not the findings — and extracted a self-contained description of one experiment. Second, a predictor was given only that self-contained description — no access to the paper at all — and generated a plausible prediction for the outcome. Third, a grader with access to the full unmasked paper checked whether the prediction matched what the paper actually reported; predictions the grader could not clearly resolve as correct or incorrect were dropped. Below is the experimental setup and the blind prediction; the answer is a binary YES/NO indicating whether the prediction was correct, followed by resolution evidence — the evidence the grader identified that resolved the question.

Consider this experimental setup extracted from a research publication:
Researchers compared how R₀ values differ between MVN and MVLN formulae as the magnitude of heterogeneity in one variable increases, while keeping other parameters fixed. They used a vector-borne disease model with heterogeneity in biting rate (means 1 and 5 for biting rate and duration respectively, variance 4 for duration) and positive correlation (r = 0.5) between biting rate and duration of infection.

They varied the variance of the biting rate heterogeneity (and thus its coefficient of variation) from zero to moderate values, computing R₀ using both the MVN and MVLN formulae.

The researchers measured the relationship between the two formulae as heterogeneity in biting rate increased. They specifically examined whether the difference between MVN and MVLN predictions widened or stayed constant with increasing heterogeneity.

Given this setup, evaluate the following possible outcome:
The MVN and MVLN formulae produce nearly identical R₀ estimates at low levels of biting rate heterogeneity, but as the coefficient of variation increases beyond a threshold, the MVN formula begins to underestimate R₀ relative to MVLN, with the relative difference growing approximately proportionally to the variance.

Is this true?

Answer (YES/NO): NO